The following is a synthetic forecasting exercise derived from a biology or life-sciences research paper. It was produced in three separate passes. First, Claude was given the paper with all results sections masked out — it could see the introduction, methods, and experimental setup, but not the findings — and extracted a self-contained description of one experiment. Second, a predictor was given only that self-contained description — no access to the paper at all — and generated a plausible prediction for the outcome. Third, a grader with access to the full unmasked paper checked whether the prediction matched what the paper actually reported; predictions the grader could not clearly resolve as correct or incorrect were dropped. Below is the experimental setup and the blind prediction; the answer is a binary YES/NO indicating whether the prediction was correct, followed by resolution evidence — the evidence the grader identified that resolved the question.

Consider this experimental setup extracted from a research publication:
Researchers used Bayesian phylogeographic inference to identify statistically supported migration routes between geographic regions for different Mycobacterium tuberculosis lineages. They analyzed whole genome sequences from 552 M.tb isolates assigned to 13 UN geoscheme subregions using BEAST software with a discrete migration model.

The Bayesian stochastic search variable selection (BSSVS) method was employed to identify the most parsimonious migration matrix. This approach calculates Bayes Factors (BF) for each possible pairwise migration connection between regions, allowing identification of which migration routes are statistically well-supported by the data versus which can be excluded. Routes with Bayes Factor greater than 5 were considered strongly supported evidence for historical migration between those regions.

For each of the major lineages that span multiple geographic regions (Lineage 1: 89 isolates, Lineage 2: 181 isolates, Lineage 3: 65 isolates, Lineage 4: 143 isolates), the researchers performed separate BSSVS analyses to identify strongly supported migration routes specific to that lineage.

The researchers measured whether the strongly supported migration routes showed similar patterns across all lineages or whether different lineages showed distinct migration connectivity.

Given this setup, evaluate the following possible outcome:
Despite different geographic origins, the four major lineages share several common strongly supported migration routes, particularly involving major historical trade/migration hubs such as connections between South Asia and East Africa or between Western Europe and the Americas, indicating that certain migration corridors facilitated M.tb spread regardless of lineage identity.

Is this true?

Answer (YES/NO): NO